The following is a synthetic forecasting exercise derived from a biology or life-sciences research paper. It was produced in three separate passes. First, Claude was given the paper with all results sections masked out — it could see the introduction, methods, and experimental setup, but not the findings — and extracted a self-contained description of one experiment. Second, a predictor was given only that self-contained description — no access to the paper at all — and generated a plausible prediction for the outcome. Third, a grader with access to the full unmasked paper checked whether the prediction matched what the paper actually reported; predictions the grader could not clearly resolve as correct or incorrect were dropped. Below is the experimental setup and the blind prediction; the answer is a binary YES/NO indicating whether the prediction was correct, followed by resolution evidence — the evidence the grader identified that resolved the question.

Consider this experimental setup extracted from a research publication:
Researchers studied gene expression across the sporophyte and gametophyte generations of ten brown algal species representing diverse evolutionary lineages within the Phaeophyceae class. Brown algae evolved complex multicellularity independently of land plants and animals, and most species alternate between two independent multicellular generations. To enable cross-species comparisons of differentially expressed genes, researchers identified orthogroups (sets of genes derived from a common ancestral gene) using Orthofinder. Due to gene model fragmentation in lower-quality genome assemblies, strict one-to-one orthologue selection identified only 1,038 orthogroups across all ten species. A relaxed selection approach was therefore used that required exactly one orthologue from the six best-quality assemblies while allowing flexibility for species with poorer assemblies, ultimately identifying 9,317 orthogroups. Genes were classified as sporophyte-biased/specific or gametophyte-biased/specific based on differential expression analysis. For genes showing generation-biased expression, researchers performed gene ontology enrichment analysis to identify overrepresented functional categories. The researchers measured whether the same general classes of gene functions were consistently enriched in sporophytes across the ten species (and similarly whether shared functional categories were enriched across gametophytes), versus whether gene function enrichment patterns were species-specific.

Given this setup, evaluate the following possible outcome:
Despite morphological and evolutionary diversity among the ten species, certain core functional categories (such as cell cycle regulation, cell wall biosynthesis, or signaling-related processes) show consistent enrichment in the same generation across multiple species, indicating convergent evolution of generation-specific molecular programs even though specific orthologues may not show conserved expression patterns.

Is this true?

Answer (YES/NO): YES